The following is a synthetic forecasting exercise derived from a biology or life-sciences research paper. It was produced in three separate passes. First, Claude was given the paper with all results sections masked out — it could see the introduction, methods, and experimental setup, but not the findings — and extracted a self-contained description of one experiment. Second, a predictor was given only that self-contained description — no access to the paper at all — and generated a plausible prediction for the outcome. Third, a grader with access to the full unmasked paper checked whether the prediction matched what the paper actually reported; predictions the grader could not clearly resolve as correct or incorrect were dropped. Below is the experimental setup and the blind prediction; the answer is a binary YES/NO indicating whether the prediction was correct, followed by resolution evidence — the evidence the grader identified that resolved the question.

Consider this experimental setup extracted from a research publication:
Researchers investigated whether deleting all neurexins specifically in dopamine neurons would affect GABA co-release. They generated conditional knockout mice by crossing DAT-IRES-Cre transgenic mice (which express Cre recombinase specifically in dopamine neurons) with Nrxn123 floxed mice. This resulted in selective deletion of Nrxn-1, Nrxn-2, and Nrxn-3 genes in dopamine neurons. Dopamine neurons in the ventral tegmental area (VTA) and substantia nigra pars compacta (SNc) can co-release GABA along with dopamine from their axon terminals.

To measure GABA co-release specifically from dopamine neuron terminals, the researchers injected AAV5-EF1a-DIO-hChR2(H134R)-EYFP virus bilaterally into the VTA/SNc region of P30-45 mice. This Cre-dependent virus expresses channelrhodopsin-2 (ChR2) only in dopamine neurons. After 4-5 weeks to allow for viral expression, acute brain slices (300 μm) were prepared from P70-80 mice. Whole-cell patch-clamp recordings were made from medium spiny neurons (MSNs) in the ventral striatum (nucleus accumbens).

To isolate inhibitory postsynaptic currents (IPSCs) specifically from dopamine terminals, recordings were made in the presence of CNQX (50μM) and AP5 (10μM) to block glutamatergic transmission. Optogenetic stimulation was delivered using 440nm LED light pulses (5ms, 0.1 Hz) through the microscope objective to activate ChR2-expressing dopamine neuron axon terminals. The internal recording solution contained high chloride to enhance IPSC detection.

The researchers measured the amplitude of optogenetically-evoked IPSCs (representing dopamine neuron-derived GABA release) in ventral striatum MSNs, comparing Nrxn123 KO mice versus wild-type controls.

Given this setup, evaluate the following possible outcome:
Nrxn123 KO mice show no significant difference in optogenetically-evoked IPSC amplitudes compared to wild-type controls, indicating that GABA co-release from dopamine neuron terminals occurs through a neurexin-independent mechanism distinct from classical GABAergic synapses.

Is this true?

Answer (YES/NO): NO